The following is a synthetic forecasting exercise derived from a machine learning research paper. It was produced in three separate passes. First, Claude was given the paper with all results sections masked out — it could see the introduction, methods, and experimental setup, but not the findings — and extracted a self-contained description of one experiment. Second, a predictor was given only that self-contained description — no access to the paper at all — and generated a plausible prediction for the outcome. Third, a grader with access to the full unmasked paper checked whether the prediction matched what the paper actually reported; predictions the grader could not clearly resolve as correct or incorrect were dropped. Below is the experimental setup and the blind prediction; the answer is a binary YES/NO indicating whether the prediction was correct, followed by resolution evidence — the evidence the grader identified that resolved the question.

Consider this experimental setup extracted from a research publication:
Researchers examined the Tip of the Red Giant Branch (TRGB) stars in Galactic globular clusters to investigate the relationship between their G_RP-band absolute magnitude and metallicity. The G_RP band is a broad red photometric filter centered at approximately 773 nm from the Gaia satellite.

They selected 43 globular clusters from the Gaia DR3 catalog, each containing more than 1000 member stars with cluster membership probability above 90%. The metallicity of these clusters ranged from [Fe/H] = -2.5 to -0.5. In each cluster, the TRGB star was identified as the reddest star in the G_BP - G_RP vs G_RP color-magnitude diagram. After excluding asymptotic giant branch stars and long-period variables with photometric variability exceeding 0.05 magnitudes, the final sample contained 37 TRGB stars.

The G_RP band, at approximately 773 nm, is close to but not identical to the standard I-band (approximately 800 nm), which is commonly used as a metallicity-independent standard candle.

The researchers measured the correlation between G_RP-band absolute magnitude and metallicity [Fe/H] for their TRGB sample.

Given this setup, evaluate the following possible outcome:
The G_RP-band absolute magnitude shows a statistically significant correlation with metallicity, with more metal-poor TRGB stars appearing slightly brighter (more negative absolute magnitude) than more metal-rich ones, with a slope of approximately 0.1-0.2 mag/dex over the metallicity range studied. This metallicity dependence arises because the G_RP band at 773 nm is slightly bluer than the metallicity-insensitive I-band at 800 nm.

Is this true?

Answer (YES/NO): YES